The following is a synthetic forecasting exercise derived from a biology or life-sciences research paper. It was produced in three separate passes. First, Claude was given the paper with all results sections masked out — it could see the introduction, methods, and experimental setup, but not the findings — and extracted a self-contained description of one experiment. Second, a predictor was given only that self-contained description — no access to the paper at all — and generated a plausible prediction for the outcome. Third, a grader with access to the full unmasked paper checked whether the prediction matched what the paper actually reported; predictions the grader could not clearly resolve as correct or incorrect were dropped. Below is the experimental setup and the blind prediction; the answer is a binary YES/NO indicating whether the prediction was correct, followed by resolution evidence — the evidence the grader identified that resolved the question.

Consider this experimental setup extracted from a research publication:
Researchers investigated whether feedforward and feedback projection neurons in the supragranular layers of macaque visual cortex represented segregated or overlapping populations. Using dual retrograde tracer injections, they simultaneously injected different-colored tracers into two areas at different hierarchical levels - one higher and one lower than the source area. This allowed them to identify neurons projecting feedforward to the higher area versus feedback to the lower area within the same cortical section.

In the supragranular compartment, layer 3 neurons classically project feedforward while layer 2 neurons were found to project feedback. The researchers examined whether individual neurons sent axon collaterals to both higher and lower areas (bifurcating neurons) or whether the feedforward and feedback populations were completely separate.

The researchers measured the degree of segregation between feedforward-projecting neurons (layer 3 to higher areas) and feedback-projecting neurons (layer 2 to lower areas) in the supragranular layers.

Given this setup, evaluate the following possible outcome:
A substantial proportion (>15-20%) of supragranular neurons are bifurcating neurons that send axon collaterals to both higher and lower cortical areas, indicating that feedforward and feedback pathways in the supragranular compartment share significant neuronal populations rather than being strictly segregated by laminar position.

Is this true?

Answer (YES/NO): NO